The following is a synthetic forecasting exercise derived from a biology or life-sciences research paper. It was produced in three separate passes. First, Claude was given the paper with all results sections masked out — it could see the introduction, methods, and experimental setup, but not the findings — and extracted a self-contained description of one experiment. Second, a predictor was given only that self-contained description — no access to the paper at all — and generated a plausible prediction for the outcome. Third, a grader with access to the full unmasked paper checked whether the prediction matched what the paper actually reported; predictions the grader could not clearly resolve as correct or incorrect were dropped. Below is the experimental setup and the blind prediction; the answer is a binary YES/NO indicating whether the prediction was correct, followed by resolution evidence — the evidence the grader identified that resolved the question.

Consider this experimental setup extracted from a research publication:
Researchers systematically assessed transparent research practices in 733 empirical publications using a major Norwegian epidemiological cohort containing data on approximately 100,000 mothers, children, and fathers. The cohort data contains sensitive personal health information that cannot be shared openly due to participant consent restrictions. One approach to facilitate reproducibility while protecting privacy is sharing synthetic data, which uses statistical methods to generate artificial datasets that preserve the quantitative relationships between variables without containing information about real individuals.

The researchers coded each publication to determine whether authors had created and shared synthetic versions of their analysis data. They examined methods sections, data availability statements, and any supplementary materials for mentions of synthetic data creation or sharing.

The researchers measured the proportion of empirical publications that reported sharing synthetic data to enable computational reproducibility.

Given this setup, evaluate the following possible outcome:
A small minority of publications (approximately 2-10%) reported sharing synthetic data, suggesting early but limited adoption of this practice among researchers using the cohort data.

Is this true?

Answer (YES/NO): NO